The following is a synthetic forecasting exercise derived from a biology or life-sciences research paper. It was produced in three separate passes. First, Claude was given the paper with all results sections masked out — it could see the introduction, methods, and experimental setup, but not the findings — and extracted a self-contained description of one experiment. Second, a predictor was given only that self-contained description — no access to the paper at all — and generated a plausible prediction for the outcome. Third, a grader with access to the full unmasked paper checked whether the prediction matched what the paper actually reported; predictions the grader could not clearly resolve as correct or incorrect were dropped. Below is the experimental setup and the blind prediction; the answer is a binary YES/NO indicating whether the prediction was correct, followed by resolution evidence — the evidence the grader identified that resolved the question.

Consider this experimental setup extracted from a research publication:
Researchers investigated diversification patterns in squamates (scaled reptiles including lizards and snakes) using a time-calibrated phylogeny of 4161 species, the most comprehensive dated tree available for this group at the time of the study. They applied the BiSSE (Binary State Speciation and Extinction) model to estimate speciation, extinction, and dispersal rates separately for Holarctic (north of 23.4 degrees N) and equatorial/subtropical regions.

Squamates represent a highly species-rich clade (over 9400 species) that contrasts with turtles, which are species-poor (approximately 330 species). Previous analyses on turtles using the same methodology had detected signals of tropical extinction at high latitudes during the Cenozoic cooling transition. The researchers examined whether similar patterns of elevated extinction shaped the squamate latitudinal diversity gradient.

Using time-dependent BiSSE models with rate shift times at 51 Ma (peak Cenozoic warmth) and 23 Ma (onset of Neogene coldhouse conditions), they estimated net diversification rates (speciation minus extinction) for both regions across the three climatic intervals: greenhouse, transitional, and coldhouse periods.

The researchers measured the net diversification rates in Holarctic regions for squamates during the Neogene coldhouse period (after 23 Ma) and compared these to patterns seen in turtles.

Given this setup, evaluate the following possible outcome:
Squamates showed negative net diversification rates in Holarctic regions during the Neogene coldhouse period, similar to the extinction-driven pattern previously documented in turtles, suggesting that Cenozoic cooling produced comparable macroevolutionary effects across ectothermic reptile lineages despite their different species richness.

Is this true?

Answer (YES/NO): NO